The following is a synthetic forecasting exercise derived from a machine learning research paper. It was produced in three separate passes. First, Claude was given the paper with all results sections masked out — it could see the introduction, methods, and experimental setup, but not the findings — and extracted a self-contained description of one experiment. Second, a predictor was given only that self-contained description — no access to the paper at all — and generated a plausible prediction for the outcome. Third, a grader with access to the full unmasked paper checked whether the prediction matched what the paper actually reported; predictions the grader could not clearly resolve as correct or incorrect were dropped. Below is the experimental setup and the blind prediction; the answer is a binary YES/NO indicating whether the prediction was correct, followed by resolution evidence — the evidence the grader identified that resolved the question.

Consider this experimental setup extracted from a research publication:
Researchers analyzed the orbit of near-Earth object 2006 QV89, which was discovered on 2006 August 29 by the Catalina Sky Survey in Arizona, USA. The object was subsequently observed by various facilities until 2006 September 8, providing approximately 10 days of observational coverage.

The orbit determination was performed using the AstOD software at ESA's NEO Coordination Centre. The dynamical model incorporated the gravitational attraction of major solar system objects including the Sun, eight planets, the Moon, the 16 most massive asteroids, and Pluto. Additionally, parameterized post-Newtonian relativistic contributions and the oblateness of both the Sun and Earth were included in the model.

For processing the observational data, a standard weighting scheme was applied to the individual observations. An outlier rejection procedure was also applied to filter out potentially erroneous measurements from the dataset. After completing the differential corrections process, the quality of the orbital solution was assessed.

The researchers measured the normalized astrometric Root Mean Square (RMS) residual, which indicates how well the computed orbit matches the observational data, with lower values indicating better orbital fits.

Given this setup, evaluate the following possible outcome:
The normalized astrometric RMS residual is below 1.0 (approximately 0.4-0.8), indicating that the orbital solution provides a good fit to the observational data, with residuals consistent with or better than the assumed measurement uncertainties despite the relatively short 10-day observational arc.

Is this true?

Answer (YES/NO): YES